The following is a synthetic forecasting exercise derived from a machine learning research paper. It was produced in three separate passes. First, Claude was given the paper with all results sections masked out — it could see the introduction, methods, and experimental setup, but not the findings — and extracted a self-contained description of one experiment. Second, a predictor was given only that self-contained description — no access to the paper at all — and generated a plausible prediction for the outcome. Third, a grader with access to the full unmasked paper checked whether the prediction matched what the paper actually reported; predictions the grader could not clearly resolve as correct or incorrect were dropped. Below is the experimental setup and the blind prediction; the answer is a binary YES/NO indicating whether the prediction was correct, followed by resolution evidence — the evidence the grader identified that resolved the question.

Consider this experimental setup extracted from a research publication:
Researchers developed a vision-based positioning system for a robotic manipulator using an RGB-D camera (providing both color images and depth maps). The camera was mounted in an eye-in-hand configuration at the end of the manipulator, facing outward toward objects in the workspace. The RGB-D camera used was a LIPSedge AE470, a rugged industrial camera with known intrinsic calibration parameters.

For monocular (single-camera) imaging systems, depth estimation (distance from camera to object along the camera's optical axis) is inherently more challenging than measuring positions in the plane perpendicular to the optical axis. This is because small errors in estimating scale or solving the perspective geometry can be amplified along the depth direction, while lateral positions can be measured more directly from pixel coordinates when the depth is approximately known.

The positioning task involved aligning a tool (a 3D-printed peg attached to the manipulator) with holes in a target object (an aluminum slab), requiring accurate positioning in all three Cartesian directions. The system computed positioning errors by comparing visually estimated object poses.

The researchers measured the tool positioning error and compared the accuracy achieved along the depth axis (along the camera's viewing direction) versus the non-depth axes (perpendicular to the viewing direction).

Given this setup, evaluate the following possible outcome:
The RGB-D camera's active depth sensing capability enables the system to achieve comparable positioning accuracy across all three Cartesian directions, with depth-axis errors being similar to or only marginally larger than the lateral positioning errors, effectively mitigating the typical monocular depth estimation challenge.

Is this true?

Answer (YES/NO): NO